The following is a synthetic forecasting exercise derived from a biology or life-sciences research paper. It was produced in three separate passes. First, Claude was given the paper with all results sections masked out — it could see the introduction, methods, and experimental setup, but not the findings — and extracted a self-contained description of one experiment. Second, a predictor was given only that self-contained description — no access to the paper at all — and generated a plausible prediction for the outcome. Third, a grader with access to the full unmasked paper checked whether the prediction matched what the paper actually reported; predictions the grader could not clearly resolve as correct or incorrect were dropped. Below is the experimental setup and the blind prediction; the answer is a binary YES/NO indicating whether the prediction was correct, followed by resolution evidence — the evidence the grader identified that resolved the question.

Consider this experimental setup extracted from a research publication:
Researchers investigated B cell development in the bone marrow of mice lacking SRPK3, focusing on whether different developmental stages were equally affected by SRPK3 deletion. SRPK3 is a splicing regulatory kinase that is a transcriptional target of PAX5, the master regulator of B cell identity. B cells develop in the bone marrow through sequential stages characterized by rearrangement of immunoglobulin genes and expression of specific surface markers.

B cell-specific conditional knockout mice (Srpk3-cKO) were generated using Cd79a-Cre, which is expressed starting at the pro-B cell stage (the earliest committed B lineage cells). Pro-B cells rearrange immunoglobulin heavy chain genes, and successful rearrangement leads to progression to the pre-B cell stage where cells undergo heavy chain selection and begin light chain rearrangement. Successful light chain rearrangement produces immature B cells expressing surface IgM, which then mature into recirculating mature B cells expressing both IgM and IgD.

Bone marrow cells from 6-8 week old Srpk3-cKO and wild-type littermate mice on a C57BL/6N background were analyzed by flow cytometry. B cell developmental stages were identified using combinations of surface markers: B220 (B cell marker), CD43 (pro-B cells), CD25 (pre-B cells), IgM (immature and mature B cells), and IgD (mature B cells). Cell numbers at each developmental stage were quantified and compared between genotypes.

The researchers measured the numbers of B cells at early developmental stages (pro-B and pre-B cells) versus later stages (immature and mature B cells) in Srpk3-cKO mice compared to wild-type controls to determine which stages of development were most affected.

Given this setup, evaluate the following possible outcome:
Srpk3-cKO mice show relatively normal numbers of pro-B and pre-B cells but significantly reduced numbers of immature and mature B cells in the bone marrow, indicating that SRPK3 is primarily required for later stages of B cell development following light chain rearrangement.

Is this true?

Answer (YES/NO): YES